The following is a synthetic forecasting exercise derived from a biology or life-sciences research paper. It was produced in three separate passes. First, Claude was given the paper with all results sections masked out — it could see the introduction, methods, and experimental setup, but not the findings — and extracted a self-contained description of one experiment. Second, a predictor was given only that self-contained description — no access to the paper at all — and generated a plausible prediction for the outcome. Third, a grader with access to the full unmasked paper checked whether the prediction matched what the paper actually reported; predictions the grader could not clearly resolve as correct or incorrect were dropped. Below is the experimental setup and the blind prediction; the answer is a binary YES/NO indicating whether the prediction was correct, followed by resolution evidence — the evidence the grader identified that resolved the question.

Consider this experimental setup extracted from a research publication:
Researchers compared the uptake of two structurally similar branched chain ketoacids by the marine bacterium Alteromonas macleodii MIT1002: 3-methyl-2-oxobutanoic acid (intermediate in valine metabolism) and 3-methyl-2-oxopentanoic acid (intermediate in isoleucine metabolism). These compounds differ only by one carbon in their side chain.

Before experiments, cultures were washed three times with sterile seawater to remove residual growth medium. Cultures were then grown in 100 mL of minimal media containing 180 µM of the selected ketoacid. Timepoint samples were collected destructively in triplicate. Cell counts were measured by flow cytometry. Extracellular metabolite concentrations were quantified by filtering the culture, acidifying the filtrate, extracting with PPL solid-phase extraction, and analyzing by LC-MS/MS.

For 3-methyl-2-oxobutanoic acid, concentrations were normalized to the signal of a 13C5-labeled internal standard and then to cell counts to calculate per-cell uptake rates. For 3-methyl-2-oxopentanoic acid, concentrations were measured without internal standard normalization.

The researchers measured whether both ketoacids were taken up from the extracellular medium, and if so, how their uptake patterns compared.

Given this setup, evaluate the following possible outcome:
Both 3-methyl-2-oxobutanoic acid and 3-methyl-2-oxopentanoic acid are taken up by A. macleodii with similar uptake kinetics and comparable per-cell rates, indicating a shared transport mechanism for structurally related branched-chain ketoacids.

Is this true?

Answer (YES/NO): NO